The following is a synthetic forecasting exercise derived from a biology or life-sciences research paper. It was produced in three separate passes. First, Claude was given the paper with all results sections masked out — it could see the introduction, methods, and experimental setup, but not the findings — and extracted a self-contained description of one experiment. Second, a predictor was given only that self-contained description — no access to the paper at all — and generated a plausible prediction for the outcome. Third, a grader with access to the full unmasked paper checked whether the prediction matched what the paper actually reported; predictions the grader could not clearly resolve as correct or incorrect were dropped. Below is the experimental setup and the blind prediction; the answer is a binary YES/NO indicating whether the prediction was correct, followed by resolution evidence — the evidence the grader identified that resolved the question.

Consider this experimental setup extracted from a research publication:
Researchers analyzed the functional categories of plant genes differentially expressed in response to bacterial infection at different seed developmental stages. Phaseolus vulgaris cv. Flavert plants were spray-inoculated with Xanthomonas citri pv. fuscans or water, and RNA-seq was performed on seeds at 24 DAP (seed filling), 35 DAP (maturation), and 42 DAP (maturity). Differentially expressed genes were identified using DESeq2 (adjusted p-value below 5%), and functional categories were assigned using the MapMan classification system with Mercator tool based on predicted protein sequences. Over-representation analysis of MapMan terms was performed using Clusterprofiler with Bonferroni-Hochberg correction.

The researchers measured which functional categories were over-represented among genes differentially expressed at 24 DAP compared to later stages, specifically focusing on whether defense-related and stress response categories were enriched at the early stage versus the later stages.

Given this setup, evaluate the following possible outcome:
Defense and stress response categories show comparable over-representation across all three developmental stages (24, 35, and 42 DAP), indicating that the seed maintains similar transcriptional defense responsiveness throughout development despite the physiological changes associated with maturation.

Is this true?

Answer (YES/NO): NO